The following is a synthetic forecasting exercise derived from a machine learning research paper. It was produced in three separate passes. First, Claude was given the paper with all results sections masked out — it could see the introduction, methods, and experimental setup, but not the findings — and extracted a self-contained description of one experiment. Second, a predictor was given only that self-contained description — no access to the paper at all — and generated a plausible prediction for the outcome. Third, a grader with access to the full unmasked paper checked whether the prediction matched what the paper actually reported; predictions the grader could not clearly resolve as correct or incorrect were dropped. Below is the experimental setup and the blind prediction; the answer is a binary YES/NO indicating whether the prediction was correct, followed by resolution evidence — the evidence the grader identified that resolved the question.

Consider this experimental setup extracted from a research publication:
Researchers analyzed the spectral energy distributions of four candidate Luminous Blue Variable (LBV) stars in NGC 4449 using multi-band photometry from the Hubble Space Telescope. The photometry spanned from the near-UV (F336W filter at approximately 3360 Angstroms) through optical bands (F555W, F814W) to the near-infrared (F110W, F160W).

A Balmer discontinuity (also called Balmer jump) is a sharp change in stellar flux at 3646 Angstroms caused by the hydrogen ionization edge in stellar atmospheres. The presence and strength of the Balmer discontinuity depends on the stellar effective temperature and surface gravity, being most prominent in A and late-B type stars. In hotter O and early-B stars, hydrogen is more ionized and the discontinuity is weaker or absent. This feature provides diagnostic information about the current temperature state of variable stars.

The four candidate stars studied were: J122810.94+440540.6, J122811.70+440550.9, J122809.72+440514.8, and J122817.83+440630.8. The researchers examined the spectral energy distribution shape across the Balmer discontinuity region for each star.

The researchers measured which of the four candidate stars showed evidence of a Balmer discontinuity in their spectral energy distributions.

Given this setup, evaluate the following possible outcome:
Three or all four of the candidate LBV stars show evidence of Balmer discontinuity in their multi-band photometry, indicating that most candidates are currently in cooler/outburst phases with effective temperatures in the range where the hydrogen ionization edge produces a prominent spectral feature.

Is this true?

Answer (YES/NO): NO